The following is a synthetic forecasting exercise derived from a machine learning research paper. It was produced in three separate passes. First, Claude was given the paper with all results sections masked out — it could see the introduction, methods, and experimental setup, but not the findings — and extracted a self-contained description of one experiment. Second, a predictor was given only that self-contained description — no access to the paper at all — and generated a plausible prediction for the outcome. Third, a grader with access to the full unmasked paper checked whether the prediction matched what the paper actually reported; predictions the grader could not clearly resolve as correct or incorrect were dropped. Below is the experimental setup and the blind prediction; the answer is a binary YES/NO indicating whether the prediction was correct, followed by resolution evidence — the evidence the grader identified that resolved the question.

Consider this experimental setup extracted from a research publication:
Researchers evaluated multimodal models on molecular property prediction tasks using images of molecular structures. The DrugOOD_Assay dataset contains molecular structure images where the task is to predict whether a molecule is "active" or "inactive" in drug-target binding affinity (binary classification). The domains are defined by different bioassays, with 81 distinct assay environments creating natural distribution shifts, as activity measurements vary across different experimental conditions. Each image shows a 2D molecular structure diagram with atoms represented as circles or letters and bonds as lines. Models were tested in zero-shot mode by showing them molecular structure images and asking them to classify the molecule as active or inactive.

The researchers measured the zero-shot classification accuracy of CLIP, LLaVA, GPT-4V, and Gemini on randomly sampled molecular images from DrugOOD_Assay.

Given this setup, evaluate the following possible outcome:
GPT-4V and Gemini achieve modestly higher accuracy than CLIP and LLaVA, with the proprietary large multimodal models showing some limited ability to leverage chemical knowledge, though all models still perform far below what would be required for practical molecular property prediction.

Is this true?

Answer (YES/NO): NO